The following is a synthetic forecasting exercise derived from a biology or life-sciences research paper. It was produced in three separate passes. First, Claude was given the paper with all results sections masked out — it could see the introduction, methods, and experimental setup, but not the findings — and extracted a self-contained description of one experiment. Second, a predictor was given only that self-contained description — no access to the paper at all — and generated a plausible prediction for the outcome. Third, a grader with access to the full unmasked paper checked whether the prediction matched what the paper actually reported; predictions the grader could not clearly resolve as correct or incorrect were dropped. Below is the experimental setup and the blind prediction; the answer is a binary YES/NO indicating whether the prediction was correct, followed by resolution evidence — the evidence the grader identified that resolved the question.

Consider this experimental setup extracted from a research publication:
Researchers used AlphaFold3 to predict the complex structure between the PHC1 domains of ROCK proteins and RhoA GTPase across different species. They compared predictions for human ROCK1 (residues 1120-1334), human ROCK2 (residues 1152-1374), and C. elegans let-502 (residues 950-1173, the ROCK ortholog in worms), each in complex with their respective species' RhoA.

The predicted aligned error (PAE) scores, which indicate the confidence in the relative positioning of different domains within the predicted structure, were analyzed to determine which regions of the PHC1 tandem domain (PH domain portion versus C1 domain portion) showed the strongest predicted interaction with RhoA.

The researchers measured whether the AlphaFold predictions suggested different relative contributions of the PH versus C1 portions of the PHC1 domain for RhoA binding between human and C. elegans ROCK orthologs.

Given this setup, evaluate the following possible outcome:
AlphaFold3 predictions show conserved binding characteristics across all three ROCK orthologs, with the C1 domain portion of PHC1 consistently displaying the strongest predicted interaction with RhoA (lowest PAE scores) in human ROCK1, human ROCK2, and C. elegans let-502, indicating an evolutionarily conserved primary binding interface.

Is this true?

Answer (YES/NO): NO